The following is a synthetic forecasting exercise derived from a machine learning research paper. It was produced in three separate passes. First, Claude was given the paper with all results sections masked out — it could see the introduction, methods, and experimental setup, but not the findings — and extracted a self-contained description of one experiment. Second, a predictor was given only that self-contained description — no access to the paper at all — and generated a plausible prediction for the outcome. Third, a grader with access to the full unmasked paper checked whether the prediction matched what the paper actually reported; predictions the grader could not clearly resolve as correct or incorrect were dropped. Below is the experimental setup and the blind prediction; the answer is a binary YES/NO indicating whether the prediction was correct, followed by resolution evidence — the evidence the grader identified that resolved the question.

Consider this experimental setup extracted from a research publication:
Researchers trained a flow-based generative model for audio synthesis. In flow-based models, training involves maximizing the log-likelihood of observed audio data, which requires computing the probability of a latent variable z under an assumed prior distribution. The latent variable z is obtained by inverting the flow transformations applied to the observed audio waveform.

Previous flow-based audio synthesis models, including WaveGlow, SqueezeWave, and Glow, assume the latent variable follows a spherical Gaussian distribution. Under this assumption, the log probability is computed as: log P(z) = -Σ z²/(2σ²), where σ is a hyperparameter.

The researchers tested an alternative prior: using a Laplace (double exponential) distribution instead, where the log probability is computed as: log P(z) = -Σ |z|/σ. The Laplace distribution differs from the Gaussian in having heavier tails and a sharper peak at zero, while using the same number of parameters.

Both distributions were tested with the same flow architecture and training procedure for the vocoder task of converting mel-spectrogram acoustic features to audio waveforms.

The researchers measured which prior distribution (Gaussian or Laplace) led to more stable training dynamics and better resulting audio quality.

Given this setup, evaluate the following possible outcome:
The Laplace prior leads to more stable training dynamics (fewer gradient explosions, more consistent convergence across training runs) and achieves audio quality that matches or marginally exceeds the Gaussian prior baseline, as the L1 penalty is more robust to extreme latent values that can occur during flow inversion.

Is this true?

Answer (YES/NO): YES